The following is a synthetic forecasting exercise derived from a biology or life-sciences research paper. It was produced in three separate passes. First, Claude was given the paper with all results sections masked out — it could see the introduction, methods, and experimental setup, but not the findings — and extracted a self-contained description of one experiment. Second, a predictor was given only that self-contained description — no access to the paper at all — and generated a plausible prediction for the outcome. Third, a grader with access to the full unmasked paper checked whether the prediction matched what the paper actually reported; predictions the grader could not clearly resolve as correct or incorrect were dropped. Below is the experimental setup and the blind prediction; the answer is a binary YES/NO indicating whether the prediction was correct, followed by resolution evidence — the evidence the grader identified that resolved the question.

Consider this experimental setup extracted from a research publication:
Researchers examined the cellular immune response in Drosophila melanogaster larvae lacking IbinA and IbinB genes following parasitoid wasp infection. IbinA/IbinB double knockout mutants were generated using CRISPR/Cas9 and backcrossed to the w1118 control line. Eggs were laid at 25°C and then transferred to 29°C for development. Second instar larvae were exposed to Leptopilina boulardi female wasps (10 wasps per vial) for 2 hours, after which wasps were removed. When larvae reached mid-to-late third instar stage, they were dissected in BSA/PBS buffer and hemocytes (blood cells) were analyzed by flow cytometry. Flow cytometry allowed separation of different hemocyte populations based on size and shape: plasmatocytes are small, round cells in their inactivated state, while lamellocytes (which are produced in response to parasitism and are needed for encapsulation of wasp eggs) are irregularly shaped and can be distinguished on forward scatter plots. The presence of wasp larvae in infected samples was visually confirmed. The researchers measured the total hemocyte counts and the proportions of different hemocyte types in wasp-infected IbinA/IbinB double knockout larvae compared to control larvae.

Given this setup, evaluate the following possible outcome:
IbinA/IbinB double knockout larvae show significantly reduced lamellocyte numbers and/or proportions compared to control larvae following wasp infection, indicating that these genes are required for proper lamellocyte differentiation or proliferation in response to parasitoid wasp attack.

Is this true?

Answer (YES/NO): NO